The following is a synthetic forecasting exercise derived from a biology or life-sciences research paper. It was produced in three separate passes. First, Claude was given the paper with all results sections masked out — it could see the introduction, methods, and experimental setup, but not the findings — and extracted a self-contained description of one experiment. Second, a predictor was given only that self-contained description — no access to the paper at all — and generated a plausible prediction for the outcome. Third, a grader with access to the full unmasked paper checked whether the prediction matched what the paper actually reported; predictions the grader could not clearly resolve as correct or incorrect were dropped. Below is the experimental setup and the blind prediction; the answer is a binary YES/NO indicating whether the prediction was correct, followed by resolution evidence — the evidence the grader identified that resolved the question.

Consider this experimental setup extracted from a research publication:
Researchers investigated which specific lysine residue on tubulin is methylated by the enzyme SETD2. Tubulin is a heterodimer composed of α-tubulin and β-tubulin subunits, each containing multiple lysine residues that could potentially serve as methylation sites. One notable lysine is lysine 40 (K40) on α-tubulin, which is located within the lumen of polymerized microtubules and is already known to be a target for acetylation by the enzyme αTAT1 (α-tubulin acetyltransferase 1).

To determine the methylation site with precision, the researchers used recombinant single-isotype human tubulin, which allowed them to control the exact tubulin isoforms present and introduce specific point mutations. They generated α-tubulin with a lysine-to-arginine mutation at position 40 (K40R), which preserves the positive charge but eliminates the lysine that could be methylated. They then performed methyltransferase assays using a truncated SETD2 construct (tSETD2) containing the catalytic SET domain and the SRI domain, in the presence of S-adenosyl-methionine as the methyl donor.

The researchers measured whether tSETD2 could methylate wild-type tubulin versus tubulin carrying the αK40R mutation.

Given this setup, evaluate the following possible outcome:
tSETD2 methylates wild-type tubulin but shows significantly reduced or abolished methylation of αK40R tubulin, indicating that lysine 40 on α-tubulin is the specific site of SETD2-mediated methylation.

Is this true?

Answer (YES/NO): YES